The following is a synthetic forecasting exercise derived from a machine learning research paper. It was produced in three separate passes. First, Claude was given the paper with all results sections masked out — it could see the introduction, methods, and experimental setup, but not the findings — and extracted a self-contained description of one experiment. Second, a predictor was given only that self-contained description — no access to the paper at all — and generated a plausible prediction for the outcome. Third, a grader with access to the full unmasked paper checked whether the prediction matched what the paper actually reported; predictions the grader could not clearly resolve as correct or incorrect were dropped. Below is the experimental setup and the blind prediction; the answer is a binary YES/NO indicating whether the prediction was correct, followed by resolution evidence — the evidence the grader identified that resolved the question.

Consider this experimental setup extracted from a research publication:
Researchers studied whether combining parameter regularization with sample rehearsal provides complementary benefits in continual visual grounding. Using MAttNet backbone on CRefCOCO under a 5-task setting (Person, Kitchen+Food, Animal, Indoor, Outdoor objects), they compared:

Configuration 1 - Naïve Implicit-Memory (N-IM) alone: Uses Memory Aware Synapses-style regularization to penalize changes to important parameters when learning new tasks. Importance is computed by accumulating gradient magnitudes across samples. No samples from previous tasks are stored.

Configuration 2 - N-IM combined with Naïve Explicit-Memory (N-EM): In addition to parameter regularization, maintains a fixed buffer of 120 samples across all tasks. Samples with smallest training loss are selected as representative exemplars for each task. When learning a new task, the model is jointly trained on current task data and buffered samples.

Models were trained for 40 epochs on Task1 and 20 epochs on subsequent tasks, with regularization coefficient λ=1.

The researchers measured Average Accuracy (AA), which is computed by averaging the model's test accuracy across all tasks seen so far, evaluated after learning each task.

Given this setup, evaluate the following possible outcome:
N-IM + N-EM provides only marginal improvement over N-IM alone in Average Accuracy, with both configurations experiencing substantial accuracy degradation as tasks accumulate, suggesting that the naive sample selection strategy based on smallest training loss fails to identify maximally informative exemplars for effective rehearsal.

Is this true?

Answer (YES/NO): NO